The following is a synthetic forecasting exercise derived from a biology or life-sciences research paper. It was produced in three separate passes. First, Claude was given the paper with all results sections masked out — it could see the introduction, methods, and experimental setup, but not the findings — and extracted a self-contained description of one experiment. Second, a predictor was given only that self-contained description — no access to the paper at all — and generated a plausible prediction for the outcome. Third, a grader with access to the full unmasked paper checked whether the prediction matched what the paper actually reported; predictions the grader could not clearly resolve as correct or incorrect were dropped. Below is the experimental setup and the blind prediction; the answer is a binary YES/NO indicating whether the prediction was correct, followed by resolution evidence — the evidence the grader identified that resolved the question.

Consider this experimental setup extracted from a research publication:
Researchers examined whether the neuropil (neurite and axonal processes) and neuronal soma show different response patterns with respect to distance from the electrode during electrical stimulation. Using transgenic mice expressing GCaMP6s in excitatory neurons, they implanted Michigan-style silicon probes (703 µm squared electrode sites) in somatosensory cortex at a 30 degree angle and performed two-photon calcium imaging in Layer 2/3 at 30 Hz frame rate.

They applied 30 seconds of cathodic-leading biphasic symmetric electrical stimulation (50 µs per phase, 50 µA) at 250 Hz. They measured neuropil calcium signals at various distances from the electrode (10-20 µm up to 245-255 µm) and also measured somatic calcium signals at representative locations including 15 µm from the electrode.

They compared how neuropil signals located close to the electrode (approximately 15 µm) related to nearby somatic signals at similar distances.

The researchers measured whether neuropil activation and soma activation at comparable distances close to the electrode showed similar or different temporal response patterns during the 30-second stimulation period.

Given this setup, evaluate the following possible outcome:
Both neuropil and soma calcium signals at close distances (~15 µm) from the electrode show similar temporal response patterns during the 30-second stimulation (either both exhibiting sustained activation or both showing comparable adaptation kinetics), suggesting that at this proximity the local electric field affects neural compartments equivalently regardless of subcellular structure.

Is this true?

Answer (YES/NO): NO